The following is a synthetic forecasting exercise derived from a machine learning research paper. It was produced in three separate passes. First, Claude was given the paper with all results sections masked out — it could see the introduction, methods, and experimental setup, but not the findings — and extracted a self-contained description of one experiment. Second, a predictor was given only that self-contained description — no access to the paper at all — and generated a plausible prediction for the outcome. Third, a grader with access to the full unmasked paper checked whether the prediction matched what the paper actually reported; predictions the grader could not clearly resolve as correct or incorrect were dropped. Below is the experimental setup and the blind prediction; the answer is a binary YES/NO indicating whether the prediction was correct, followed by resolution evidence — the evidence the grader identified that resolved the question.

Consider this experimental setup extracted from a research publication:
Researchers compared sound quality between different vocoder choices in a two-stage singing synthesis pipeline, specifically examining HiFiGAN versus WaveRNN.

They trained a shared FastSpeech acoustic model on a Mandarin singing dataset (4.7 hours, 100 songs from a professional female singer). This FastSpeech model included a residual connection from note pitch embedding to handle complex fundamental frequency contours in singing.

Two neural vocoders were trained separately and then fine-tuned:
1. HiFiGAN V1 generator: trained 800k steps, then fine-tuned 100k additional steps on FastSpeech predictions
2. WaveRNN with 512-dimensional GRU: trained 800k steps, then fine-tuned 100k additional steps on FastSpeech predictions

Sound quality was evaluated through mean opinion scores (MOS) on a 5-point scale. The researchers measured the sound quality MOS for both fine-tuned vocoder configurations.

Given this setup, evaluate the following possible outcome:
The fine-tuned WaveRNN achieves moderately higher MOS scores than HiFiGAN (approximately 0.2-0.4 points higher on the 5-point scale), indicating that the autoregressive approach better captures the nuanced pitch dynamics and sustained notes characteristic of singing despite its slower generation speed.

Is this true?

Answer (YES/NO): NO